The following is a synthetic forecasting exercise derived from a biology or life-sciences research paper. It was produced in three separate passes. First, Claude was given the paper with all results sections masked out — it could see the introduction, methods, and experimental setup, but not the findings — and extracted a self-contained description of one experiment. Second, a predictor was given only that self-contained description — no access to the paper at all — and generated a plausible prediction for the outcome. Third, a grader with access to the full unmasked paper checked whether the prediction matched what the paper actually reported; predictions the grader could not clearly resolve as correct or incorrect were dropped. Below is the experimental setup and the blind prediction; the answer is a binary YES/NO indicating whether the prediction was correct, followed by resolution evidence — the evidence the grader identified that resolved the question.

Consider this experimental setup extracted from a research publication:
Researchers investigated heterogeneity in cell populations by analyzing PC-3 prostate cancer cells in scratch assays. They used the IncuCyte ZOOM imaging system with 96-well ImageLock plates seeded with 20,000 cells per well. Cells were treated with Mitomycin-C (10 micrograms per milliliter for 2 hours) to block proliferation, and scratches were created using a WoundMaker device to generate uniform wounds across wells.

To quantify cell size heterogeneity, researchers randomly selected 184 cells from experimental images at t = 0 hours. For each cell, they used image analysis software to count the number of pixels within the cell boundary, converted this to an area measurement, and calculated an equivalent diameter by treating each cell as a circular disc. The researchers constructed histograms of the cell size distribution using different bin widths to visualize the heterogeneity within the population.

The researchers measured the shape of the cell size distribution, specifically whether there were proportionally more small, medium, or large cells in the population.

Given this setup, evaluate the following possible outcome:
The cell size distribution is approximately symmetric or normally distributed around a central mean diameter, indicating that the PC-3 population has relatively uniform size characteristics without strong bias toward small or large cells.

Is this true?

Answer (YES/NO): NO